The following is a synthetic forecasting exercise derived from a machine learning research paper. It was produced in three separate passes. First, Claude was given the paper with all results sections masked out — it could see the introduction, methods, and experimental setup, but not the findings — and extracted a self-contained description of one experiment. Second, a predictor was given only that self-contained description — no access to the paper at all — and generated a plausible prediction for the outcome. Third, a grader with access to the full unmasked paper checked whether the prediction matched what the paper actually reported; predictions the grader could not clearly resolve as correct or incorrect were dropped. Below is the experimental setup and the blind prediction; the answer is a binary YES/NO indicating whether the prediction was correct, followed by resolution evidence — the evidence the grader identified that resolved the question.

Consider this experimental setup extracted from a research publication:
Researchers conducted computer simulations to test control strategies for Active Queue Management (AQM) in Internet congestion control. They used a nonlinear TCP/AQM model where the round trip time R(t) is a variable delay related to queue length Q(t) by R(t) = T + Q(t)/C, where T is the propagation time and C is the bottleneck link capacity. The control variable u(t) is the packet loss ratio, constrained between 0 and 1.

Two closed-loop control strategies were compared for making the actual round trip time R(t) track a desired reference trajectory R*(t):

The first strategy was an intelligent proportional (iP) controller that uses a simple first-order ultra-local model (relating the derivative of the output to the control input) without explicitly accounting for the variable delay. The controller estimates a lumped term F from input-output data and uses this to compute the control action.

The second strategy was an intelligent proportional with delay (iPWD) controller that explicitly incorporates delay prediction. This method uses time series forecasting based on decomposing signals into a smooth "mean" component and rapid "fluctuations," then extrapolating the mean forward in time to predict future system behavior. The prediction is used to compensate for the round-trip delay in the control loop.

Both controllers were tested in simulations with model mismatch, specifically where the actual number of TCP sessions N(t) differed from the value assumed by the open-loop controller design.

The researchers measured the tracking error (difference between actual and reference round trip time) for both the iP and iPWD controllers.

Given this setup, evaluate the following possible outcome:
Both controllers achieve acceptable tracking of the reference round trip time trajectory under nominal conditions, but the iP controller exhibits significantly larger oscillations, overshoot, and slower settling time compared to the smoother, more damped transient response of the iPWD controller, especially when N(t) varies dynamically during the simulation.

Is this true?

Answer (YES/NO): NO